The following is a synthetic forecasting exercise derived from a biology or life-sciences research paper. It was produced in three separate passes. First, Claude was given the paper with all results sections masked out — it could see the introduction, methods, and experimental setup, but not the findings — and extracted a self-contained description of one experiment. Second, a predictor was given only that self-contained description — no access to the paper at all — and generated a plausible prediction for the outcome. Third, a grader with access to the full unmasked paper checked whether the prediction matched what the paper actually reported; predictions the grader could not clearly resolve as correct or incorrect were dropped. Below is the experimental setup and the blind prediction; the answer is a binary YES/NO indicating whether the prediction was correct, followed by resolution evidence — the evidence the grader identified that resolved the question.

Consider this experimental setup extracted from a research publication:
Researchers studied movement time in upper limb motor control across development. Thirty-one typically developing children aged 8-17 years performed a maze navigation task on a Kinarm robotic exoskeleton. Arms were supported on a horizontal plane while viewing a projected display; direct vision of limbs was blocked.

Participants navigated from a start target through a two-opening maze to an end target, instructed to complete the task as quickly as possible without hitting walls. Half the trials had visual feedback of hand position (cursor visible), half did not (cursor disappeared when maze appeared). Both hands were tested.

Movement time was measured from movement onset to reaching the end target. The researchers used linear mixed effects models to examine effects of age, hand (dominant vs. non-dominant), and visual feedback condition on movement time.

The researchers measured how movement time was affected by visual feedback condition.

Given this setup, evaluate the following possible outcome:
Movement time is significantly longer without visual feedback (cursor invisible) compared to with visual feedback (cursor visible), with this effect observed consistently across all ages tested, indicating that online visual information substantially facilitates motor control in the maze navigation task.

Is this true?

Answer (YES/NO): YES